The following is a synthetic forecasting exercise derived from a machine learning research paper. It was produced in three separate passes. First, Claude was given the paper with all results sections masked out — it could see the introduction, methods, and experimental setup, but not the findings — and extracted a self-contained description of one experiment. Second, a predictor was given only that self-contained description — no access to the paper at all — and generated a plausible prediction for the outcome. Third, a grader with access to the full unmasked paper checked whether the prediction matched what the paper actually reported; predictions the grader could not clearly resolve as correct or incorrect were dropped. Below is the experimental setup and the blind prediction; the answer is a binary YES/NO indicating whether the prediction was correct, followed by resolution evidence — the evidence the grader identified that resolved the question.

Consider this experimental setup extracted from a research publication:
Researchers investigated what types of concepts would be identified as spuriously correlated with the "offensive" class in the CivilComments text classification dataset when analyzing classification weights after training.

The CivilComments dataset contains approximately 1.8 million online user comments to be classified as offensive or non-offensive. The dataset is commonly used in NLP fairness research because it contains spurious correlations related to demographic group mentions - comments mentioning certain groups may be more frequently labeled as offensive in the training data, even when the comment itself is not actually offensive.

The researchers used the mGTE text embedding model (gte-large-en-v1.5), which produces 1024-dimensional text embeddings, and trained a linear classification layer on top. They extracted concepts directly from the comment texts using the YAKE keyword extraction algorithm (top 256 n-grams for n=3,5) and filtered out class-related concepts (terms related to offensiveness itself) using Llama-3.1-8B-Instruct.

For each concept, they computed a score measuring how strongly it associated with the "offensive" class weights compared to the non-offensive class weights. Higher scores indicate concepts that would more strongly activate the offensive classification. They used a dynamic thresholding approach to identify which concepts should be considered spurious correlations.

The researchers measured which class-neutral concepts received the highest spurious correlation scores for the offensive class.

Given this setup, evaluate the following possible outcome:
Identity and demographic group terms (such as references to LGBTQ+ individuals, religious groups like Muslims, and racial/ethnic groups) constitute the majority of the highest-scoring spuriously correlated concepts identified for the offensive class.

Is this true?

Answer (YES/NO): NO